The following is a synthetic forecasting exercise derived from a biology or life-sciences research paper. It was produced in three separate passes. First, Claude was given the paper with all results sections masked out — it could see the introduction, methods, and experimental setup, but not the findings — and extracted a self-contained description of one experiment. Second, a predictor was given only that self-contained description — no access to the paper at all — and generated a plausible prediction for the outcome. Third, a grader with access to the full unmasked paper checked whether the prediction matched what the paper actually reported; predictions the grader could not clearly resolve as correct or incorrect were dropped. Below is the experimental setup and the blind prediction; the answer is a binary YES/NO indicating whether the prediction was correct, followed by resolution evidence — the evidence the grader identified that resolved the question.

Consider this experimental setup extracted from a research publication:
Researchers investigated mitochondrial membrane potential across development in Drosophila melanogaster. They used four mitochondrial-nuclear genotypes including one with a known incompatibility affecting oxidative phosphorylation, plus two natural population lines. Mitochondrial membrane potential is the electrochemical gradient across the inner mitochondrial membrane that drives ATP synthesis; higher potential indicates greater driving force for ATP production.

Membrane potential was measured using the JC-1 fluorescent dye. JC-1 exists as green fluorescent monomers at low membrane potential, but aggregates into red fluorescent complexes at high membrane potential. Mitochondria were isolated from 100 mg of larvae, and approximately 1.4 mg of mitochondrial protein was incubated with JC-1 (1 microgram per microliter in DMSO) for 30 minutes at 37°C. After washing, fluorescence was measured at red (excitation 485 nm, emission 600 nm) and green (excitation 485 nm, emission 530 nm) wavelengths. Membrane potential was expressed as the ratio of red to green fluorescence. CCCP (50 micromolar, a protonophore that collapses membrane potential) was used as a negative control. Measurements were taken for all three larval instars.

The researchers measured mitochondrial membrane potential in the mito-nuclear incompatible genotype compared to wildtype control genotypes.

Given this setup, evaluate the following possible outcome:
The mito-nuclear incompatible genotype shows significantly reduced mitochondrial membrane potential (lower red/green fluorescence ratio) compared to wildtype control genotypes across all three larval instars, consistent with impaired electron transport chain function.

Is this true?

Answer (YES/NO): NO